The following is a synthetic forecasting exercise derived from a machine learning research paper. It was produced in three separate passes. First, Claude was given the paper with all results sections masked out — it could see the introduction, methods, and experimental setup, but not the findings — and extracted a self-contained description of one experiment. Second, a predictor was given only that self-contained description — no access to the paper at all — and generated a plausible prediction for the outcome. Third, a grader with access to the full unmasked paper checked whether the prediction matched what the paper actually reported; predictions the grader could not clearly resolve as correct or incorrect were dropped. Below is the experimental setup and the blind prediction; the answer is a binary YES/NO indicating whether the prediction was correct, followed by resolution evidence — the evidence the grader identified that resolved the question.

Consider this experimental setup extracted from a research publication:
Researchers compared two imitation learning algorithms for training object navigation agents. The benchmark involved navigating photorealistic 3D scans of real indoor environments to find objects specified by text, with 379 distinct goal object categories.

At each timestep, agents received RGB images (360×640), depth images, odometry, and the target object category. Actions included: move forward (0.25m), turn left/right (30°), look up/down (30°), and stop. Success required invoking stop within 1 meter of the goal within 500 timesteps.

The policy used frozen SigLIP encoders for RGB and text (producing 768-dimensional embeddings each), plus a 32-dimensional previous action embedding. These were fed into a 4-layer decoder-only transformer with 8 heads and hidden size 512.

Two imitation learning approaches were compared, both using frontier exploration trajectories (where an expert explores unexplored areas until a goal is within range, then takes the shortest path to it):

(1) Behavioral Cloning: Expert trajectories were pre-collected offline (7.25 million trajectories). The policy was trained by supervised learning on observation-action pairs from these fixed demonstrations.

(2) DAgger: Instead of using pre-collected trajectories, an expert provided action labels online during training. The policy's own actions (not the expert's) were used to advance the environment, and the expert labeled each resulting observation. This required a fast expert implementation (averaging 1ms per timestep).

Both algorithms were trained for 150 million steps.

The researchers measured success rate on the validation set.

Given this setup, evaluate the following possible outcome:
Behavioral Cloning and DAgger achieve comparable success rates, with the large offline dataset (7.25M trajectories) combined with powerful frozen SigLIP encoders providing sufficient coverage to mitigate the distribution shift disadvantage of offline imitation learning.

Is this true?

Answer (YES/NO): NO